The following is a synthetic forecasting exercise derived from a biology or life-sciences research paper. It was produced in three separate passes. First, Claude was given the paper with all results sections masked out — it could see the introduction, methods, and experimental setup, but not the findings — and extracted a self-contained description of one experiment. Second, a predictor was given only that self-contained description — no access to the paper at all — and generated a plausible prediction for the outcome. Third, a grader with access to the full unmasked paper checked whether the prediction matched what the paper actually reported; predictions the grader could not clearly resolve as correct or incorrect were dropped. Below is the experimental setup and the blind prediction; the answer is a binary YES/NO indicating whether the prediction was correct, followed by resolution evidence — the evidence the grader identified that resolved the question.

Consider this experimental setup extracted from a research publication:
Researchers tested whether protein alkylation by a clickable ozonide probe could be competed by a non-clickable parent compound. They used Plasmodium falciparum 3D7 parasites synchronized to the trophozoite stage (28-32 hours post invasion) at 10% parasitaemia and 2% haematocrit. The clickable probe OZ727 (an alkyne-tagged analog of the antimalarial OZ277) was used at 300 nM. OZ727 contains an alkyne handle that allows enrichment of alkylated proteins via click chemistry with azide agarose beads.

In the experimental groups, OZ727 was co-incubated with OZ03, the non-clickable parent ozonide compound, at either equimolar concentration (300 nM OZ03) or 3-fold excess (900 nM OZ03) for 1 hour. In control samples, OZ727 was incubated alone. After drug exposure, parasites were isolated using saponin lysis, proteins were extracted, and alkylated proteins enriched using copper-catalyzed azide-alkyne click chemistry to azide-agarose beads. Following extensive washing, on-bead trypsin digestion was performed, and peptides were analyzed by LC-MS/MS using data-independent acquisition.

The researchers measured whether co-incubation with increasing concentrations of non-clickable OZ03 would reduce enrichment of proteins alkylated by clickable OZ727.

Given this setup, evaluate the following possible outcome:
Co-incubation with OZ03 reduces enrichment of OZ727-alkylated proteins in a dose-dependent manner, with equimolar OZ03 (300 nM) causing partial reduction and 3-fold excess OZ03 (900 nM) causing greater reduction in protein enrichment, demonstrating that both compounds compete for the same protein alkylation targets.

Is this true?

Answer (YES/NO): YES